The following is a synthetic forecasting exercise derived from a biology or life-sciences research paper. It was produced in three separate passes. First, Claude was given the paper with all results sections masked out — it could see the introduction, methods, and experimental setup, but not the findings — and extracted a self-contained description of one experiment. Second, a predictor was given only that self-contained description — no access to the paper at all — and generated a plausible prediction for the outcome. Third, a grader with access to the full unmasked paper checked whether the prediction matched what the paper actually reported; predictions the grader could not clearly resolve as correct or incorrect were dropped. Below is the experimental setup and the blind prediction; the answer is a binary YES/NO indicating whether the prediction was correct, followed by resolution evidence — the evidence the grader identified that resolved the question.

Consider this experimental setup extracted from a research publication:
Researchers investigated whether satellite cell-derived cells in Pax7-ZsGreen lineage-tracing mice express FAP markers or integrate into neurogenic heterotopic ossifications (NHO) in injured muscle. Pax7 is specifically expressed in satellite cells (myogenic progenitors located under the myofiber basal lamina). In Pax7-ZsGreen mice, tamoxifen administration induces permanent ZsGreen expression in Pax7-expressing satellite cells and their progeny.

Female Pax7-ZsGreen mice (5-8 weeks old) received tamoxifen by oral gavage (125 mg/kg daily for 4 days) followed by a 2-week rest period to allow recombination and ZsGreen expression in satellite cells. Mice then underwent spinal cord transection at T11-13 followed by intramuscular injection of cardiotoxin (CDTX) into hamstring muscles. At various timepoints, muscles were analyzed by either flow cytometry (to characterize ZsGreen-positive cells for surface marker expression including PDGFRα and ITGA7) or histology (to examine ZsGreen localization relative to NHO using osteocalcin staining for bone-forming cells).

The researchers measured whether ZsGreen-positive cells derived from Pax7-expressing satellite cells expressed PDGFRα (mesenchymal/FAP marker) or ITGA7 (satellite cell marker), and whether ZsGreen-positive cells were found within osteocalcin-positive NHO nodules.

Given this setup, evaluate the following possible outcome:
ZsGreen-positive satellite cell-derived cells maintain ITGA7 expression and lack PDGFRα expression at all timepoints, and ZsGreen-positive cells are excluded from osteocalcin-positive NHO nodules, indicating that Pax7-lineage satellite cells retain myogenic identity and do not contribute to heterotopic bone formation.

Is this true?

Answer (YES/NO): YES